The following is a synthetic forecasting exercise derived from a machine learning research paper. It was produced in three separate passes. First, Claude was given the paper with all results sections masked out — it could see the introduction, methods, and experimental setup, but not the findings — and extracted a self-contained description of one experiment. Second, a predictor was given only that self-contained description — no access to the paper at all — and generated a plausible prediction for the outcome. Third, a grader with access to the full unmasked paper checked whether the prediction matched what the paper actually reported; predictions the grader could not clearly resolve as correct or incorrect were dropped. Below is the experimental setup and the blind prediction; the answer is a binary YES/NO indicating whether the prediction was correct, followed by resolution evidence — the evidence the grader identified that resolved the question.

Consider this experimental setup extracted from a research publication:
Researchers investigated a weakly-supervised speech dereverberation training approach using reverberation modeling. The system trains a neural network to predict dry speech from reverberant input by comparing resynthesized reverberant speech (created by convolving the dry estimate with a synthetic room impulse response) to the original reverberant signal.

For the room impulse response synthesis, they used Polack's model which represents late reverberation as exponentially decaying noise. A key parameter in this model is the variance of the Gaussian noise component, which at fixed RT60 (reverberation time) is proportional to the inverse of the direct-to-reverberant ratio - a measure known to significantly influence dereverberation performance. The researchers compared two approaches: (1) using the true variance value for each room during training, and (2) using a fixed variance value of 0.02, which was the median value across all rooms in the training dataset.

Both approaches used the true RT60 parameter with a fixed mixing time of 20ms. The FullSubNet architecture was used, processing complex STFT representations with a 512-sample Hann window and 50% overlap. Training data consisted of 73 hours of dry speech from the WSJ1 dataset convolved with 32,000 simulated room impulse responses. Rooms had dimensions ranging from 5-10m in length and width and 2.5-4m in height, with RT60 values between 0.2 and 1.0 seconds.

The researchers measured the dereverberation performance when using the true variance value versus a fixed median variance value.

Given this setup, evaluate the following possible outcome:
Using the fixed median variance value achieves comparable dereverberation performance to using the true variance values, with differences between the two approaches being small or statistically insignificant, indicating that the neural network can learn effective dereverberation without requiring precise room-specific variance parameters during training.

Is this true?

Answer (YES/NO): NO